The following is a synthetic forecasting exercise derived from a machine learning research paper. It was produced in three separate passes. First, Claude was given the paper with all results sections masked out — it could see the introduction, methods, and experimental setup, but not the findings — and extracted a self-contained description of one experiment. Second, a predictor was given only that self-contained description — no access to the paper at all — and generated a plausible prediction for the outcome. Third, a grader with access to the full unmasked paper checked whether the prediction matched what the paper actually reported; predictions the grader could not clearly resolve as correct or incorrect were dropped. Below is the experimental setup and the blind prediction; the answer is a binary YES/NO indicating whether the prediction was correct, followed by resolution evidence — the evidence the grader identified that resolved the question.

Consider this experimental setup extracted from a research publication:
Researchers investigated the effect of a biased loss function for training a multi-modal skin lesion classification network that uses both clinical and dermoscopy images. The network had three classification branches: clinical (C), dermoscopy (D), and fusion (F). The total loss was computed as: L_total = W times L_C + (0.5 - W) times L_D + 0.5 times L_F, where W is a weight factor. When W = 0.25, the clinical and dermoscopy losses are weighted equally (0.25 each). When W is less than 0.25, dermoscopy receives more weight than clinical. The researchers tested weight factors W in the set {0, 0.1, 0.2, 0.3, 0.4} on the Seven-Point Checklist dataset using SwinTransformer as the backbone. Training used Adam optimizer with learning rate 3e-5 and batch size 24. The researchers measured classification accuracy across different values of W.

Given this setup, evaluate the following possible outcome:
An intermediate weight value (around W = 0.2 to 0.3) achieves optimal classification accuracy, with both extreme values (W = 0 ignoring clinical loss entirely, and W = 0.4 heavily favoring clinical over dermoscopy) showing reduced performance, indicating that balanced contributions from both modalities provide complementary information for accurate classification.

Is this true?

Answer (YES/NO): NO